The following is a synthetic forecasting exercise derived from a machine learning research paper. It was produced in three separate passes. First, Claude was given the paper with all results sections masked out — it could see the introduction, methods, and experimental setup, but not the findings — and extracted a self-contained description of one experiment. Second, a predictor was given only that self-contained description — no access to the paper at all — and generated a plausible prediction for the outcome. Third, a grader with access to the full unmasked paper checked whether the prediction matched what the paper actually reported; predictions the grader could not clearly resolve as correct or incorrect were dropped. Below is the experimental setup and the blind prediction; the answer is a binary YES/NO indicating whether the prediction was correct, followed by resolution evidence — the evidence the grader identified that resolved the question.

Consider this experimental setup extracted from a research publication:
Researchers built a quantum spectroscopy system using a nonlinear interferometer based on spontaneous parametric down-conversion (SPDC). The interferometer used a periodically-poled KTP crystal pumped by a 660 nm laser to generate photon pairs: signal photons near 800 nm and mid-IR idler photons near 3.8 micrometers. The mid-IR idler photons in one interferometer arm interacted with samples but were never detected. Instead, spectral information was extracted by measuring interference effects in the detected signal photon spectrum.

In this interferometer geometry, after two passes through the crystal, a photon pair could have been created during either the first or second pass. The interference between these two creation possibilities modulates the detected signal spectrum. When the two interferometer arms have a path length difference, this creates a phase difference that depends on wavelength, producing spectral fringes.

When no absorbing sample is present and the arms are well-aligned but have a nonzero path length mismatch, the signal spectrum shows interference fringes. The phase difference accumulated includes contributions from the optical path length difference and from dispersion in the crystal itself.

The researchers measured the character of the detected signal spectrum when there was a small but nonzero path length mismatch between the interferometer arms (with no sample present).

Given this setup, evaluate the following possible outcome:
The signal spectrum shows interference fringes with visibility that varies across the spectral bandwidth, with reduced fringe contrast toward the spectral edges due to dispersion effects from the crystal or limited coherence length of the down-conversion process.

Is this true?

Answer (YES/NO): NO